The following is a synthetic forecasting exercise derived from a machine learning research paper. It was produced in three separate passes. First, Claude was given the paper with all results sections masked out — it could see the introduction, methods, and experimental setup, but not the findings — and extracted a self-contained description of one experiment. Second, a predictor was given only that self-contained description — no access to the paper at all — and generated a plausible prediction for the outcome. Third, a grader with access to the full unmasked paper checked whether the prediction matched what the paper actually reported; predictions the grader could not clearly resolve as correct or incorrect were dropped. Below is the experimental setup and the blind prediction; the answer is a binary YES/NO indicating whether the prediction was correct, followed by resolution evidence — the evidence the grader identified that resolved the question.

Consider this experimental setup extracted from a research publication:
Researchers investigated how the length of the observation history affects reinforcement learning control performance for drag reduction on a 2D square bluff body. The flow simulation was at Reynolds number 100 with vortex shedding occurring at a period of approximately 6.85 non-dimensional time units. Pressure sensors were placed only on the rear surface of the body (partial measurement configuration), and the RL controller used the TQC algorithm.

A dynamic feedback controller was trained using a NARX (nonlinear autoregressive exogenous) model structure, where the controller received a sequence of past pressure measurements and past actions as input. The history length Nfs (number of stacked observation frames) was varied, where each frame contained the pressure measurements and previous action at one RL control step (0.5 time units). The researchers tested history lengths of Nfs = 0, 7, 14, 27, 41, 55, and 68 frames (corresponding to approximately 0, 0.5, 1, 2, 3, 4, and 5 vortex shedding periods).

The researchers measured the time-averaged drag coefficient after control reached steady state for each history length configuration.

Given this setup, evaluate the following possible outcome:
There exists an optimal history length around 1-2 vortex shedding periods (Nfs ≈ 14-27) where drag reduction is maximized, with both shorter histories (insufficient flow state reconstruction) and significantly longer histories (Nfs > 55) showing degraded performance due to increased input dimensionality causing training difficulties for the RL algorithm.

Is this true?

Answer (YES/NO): NO